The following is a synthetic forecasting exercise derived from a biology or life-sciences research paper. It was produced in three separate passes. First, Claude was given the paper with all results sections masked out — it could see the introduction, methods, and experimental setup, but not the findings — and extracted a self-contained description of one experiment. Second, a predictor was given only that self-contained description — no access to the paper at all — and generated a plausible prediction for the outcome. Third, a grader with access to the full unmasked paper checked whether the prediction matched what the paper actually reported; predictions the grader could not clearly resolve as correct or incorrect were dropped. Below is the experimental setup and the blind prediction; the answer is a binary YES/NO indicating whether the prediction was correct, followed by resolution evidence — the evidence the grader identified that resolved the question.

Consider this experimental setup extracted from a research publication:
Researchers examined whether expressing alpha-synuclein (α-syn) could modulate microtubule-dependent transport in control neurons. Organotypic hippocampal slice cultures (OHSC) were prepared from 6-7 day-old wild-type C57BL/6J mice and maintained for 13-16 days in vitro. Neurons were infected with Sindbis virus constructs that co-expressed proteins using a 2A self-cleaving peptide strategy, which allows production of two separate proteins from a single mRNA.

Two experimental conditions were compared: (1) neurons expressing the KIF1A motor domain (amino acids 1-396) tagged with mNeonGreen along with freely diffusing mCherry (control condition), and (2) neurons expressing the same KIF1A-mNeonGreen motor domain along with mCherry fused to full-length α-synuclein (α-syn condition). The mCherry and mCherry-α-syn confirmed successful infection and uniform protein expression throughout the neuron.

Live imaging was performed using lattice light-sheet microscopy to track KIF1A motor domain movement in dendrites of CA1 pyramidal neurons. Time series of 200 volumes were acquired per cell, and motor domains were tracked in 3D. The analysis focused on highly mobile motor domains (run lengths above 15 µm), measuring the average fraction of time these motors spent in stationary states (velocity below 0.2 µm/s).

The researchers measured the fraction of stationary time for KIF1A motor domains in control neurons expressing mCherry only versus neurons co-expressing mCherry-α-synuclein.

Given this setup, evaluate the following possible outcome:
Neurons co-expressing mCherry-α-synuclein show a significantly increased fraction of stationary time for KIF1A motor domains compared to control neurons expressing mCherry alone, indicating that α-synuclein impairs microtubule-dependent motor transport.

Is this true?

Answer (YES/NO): NO